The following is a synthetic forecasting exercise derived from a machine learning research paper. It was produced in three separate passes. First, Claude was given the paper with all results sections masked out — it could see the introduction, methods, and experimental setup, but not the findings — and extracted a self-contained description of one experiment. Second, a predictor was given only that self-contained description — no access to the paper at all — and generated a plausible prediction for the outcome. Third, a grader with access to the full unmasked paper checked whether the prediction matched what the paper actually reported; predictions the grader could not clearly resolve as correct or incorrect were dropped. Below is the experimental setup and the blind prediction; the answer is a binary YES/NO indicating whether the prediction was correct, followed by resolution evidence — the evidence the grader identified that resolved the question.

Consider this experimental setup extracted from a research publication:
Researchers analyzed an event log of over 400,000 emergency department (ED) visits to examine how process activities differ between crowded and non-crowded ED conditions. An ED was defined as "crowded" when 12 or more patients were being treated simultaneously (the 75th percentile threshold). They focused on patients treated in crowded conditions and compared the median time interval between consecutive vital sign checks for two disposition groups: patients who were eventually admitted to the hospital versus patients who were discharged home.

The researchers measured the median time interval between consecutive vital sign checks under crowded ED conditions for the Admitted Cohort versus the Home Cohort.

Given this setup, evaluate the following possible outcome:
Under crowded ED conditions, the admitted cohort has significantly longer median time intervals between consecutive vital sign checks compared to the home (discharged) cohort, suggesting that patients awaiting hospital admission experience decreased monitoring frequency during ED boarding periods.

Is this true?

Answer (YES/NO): NO